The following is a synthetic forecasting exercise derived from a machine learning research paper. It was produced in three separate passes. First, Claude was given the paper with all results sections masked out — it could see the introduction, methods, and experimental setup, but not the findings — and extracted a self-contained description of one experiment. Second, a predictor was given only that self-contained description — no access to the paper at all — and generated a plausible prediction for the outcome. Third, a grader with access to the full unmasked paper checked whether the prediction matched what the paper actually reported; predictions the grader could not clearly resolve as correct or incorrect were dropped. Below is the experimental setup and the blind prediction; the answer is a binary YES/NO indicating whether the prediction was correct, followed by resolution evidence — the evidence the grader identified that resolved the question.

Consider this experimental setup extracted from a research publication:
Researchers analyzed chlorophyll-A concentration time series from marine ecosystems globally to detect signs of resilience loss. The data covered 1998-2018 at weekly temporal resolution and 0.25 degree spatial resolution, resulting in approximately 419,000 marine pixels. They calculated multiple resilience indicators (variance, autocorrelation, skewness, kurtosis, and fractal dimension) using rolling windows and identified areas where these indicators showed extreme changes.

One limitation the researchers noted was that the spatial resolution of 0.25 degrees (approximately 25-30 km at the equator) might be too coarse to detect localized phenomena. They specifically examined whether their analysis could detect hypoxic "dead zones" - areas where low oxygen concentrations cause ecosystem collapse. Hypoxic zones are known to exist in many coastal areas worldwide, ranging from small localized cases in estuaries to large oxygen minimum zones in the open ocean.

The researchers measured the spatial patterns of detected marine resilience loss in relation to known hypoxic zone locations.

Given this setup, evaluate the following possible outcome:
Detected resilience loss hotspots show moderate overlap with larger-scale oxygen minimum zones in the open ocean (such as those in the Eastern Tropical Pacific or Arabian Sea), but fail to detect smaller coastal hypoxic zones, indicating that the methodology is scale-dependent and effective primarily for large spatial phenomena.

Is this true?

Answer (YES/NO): YES